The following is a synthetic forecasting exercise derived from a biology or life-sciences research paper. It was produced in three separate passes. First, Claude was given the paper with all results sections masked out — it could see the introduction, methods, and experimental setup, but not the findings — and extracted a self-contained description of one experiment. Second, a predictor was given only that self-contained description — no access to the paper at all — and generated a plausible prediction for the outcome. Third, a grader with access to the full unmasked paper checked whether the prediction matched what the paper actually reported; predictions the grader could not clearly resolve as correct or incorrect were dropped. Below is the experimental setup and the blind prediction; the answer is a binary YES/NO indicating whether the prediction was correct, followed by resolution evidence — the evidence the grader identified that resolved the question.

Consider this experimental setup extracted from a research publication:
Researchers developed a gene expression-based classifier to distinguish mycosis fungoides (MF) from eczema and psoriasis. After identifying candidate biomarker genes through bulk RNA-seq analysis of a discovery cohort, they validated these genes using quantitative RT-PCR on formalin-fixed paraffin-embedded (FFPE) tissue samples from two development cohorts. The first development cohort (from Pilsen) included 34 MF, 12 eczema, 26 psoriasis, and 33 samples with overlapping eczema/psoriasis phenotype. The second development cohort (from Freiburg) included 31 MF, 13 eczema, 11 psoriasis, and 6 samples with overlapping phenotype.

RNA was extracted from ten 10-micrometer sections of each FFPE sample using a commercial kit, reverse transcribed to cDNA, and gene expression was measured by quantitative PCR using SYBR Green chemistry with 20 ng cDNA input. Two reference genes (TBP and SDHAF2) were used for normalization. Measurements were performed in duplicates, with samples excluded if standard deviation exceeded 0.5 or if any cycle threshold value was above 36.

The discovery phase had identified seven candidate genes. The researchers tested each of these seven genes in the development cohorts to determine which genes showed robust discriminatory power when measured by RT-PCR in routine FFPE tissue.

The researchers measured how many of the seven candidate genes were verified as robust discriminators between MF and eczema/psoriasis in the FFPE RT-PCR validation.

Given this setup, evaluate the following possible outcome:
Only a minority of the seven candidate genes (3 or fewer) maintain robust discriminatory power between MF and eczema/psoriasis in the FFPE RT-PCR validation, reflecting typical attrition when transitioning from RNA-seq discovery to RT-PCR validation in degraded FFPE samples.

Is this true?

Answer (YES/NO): NO